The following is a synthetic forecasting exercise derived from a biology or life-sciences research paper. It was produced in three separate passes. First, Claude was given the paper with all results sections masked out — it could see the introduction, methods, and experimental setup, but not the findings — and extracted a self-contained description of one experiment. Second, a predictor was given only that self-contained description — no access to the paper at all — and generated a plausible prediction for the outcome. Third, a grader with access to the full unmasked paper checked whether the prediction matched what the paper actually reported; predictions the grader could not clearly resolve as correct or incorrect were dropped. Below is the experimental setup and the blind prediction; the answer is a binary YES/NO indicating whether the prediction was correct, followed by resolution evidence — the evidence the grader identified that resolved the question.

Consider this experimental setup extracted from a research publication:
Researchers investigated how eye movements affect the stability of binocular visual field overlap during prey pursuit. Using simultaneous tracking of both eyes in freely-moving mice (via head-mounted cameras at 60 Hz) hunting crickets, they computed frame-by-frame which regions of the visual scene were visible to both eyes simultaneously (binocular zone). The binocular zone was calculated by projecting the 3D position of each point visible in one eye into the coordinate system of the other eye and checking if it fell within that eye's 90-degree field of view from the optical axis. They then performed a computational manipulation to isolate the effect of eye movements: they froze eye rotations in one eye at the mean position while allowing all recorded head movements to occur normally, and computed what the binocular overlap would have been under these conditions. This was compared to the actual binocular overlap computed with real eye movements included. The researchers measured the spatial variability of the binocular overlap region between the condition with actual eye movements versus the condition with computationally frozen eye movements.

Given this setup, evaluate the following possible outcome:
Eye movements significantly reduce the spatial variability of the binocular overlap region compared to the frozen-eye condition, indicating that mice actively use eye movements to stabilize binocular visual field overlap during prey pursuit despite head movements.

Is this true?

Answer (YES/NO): YES